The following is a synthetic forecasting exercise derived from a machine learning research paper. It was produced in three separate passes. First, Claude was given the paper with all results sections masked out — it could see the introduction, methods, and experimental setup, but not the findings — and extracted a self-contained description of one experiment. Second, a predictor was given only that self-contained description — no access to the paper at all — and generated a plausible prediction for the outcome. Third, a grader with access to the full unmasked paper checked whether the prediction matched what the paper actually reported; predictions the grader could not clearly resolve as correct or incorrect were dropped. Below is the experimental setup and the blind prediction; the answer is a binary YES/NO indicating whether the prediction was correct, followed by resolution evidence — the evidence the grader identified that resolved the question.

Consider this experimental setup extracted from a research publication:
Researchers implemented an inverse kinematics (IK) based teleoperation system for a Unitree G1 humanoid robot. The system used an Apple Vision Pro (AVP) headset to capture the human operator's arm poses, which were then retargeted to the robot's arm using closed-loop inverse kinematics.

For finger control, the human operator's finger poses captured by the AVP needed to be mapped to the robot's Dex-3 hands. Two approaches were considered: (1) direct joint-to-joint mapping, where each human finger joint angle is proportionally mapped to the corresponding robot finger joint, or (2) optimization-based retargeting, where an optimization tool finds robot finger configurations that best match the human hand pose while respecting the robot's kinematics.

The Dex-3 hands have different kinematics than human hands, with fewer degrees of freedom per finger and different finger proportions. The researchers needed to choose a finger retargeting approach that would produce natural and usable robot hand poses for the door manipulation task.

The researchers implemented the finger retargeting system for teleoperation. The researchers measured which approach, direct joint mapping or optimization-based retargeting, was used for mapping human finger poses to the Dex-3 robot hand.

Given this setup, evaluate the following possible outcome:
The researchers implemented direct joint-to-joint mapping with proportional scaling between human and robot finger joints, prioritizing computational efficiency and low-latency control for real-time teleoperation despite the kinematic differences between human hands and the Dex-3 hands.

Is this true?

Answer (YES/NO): NO